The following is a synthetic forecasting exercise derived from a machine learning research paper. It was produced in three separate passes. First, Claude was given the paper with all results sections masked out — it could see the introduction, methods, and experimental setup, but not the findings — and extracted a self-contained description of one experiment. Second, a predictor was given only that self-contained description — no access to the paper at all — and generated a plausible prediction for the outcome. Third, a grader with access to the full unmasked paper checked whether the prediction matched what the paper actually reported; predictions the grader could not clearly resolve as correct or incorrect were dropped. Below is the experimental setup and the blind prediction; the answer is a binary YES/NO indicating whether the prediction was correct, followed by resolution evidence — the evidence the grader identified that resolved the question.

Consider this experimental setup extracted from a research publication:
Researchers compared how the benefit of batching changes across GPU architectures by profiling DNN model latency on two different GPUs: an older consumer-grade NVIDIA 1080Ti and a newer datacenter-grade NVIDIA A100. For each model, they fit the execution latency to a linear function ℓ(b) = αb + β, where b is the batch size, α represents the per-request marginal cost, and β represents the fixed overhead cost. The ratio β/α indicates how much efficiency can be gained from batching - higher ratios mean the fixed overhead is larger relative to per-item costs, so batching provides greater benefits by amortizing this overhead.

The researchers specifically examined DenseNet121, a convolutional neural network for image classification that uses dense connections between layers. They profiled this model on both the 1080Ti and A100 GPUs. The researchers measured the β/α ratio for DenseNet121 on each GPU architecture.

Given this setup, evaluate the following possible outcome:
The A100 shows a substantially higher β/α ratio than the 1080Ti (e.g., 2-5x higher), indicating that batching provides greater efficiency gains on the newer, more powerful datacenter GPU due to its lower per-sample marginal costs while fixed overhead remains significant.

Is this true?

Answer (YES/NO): NO